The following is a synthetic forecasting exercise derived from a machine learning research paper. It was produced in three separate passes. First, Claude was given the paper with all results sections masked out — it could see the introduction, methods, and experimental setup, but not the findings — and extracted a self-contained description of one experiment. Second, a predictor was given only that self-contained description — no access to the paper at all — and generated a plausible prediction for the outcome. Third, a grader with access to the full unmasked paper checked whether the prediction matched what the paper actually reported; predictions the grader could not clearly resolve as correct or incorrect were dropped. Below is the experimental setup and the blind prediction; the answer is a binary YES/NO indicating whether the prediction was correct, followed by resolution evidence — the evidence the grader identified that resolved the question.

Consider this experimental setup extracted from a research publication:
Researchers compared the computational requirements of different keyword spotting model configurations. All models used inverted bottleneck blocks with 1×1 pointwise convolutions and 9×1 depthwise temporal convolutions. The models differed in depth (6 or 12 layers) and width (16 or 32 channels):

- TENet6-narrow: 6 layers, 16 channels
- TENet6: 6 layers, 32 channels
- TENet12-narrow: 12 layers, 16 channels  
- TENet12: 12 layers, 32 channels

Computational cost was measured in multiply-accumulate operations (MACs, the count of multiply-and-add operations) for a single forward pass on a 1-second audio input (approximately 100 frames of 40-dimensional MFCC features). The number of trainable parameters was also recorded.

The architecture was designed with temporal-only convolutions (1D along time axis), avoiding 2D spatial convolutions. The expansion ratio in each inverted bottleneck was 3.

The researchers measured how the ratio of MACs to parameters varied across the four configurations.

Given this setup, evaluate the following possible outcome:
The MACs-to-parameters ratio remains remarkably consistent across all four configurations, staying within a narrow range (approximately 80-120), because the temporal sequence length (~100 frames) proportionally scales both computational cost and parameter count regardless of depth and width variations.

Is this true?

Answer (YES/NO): NO